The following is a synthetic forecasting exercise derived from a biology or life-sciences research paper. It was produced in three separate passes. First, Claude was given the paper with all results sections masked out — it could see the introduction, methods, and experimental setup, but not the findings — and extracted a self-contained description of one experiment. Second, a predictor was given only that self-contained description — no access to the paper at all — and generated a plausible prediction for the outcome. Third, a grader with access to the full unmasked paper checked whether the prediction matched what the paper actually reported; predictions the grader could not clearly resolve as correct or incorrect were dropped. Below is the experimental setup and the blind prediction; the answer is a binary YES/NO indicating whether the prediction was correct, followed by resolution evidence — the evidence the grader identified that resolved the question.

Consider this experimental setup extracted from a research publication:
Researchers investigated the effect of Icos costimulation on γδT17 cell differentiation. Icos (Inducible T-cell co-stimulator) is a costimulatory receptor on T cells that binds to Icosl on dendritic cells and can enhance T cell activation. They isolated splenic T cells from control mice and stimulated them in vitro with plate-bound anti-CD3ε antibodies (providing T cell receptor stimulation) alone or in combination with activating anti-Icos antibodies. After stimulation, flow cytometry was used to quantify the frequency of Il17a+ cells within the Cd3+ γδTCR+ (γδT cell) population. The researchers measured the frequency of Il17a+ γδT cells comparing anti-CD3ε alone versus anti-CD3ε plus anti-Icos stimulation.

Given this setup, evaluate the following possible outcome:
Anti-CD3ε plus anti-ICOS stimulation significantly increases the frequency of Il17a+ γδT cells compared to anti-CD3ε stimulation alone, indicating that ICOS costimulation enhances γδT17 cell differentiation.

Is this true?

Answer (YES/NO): YES